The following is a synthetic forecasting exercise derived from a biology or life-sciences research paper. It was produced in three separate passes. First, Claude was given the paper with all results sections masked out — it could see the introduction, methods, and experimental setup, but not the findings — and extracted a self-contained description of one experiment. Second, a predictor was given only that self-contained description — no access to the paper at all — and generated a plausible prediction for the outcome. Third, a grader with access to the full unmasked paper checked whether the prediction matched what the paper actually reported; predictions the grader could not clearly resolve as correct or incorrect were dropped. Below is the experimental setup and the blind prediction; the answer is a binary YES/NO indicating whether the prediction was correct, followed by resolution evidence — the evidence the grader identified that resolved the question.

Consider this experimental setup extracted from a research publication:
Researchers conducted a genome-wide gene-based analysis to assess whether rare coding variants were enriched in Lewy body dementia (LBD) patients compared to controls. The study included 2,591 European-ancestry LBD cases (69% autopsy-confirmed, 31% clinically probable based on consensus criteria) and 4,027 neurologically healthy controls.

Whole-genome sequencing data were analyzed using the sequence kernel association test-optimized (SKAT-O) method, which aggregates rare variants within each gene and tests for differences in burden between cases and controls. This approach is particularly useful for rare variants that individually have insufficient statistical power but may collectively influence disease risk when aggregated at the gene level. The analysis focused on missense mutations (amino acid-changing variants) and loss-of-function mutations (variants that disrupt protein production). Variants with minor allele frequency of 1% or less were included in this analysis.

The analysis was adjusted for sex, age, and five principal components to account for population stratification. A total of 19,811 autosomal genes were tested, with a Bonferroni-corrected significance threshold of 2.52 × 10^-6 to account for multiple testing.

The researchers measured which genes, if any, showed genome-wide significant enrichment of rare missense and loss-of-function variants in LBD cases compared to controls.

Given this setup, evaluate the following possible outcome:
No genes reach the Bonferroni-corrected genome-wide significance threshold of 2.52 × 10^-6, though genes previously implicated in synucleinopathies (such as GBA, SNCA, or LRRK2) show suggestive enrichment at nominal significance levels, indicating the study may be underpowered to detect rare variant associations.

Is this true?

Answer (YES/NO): NO